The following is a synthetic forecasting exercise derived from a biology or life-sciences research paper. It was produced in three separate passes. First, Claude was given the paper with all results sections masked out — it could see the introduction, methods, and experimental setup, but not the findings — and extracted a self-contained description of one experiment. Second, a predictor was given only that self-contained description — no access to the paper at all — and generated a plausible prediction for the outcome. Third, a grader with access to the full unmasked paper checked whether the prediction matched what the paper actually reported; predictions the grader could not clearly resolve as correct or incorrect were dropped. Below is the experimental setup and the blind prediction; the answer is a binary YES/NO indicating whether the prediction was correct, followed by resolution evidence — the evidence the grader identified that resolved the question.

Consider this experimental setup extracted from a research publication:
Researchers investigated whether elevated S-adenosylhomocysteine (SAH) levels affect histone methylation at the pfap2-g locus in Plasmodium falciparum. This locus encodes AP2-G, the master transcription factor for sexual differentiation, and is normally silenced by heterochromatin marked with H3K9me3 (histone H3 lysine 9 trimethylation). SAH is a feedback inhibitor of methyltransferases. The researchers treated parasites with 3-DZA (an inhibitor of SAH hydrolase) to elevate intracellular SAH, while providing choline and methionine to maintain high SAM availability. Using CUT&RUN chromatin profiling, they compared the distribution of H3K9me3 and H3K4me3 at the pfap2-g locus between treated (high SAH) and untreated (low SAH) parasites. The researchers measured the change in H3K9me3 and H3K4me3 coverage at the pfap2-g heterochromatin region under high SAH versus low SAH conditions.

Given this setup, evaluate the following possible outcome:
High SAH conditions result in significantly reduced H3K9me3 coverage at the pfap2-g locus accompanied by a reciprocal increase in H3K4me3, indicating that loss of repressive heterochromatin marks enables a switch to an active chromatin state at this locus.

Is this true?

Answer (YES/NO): NO